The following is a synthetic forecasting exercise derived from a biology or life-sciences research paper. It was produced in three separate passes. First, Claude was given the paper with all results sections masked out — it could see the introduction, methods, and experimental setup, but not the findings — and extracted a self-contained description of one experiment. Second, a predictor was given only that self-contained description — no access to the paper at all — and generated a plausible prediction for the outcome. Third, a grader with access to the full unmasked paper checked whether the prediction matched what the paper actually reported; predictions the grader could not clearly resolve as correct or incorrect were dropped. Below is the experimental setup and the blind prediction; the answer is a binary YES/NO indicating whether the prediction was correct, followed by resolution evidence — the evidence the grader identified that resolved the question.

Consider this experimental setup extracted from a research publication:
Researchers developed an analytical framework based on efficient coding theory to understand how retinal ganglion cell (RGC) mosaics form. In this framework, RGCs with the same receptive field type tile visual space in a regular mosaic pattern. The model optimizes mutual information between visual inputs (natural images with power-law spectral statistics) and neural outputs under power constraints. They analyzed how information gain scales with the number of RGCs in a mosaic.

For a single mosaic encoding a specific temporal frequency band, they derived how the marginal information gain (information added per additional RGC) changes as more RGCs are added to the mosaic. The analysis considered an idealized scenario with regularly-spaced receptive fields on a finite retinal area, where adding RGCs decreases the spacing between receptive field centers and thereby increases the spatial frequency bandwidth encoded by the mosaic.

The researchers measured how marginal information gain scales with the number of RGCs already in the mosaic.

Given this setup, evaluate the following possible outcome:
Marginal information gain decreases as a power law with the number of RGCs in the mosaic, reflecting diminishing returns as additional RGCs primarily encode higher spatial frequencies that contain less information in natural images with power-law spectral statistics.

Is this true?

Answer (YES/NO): NO